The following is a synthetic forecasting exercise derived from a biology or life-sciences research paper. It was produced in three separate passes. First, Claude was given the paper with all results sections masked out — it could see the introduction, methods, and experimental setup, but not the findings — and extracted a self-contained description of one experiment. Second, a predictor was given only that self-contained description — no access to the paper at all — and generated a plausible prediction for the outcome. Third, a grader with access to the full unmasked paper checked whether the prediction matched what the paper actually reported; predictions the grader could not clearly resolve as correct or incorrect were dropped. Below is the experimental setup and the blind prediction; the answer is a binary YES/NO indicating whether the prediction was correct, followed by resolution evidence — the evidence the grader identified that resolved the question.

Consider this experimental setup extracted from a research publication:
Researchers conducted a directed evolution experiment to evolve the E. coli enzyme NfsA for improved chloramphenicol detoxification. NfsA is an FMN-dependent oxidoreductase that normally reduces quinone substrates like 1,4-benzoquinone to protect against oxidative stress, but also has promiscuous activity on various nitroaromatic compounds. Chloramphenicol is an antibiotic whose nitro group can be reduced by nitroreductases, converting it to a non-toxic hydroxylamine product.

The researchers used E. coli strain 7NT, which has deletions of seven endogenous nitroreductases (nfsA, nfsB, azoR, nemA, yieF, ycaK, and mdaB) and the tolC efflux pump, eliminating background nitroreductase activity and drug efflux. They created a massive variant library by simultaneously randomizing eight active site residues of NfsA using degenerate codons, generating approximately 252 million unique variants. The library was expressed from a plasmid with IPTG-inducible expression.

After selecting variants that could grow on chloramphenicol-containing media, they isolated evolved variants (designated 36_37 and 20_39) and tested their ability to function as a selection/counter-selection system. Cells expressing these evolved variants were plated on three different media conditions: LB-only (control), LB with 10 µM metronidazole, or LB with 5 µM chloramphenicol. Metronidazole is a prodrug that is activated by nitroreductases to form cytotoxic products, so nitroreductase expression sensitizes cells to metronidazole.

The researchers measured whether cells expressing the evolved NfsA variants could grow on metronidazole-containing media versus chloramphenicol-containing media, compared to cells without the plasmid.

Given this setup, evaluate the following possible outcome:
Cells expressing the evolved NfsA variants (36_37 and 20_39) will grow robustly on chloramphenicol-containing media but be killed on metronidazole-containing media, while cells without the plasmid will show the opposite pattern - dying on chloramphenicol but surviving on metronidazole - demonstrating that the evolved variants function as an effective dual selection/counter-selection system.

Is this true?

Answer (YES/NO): YES